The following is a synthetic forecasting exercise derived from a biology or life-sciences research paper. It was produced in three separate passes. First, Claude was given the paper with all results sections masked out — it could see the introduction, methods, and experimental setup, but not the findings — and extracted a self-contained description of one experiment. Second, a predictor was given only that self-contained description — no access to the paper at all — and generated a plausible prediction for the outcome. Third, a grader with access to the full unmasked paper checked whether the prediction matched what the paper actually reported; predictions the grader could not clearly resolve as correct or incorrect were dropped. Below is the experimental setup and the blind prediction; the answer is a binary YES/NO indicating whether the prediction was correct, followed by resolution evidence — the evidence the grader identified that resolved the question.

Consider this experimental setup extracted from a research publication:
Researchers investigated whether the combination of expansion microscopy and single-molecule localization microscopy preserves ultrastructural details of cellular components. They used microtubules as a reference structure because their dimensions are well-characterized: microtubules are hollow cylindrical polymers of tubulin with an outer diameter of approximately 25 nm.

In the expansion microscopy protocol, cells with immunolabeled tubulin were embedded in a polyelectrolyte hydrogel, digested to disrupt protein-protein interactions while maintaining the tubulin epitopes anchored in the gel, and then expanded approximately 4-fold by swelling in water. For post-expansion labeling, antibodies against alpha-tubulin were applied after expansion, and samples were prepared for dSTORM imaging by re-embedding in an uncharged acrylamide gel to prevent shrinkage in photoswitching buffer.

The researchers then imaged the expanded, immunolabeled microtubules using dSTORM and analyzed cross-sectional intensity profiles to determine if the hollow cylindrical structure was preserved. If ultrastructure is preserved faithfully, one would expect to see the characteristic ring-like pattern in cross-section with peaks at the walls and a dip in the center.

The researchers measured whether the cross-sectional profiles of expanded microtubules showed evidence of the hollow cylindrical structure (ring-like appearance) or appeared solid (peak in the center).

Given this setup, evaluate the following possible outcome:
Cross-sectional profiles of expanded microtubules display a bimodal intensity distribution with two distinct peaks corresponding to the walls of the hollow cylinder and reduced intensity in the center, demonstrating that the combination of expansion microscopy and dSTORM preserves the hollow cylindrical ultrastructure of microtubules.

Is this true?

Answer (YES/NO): YES